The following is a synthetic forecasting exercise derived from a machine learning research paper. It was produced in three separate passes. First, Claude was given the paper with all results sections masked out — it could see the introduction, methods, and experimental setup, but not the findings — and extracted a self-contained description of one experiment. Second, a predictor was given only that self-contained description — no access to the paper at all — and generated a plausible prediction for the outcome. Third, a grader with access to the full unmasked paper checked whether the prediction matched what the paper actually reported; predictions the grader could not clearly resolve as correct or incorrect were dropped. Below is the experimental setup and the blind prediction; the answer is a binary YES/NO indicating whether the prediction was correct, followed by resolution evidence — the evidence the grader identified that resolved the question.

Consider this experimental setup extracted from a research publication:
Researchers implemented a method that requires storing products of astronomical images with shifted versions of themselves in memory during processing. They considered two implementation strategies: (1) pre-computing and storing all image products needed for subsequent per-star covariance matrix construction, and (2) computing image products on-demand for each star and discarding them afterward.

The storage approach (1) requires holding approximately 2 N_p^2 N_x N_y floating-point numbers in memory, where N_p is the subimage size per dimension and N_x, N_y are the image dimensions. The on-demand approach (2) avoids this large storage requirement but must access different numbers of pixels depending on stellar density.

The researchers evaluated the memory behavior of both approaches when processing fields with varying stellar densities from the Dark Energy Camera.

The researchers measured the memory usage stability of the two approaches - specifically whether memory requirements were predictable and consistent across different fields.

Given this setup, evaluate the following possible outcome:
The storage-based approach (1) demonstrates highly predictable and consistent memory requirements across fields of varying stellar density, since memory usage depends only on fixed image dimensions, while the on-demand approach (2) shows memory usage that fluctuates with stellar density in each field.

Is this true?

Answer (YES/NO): YES